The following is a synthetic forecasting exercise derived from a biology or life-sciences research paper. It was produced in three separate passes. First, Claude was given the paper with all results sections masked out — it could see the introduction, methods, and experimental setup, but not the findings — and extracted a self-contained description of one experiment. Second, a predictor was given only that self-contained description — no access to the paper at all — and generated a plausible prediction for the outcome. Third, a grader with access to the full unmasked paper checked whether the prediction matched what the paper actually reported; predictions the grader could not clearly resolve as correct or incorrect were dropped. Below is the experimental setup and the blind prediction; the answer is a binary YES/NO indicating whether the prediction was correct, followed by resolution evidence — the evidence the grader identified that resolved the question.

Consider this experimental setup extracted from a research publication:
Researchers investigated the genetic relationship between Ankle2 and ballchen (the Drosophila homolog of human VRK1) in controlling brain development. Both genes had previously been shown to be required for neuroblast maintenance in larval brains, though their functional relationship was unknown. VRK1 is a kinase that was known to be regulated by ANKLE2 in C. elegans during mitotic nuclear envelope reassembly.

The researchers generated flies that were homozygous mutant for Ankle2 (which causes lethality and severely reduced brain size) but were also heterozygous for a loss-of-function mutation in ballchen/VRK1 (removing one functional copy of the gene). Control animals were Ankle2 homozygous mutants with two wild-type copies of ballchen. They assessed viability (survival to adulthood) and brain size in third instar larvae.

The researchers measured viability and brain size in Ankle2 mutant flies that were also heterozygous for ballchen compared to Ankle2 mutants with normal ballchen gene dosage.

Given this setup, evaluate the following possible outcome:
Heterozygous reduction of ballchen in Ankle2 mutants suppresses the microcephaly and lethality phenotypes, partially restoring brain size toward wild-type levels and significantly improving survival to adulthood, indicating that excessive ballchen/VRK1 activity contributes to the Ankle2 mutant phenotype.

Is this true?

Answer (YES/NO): YES